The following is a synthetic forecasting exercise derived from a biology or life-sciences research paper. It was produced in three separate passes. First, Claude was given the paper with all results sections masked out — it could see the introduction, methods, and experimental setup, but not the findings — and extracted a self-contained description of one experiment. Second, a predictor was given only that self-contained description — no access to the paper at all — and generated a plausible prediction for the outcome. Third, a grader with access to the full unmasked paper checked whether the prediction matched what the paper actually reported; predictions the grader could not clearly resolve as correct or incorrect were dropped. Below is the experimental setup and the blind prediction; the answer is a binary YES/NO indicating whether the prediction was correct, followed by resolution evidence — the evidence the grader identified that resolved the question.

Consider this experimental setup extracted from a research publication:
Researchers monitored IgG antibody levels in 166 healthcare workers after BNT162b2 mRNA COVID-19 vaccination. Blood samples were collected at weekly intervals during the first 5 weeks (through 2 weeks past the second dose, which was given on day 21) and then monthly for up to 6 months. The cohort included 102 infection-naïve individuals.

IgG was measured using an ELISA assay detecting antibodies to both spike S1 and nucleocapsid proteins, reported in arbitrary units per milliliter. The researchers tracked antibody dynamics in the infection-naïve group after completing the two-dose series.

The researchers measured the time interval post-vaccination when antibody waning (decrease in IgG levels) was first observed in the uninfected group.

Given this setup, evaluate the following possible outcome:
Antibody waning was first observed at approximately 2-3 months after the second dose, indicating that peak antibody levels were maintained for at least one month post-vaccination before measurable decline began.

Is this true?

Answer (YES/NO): NO